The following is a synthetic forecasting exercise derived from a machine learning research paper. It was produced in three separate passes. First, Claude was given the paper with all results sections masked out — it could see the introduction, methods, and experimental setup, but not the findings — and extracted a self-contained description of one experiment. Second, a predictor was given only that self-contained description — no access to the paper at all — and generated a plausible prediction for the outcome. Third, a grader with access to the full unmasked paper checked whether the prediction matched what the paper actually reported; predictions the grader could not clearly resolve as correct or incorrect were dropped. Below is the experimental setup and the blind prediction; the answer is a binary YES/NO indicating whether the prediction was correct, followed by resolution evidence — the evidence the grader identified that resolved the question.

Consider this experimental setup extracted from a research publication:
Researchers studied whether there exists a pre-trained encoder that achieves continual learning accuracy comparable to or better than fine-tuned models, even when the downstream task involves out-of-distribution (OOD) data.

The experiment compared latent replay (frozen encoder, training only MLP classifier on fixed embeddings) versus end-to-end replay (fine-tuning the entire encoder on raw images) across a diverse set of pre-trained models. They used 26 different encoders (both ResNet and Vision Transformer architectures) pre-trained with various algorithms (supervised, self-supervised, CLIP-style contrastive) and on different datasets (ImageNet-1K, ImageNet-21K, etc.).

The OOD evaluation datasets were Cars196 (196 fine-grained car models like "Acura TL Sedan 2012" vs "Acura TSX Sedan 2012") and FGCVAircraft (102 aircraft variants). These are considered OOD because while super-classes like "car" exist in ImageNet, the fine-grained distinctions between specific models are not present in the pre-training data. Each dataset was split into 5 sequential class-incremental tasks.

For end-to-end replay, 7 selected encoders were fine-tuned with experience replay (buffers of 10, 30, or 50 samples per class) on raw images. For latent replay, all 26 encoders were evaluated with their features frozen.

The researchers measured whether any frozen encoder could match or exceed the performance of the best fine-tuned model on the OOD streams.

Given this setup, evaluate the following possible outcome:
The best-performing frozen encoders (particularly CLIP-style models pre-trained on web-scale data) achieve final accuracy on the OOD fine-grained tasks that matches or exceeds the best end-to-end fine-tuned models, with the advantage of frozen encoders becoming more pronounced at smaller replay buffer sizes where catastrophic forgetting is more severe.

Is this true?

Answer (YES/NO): NO